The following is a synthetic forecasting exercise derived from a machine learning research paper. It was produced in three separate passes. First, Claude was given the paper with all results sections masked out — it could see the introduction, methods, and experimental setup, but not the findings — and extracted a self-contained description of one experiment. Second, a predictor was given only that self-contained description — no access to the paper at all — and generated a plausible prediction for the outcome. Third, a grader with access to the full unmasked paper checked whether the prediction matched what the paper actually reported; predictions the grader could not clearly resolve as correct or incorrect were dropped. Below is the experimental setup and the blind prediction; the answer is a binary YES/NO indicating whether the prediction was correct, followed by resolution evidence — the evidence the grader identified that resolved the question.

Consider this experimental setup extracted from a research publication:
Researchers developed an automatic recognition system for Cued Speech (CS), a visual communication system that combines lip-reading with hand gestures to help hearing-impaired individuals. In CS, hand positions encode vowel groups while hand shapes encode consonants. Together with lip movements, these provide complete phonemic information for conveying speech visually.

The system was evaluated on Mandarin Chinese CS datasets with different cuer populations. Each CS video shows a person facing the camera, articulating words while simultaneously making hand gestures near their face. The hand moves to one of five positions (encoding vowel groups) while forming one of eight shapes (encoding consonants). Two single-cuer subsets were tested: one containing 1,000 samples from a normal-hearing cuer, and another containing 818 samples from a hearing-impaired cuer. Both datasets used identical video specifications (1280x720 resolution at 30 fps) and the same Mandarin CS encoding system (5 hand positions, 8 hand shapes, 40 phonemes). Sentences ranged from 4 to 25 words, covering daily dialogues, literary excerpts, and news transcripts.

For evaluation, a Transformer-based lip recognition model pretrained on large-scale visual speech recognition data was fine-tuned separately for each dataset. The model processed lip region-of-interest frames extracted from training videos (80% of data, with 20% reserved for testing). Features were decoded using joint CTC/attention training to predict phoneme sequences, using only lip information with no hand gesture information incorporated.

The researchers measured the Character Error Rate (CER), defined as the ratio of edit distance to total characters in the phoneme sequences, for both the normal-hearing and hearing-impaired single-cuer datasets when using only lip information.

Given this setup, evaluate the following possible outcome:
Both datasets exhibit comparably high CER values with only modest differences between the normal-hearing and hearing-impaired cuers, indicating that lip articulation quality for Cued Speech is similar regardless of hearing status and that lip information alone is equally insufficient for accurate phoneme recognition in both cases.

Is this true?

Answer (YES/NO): NO